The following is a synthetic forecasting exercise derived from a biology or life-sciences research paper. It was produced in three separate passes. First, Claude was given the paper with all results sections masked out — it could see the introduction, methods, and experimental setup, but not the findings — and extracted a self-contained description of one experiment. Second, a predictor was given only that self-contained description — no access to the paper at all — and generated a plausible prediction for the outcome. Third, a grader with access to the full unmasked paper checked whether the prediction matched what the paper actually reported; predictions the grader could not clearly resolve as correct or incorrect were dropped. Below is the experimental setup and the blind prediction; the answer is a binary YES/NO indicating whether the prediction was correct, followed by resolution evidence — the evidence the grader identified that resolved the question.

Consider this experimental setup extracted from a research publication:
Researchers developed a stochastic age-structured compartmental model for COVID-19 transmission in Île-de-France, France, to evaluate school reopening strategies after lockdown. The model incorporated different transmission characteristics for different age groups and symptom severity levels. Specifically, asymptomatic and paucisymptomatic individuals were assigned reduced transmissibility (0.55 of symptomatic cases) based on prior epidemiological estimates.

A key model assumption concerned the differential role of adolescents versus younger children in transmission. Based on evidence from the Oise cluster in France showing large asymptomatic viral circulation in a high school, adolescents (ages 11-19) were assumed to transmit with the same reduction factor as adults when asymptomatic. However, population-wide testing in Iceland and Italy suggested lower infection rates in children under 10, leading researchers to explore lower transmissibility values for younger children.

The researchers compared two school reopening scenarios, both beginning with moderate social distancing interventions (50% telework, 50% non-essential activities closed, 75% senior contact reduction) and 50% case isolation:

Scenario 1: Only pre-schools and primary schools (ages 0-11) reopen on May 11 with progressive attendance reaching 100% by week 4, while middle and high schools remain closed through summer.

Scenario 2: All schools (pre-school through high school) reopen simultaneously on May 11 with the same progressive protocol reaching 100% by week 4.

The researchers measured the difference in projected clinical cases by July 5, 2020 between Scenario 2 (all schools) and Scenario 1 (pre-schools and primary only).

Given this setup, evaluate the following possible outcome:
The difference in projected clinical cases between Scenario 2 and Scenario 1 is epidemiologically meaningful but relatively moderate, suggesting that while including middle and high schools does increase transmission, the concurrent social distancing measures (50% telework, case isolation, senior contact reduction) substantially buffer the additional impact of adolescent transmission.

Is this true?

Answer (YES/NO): NO